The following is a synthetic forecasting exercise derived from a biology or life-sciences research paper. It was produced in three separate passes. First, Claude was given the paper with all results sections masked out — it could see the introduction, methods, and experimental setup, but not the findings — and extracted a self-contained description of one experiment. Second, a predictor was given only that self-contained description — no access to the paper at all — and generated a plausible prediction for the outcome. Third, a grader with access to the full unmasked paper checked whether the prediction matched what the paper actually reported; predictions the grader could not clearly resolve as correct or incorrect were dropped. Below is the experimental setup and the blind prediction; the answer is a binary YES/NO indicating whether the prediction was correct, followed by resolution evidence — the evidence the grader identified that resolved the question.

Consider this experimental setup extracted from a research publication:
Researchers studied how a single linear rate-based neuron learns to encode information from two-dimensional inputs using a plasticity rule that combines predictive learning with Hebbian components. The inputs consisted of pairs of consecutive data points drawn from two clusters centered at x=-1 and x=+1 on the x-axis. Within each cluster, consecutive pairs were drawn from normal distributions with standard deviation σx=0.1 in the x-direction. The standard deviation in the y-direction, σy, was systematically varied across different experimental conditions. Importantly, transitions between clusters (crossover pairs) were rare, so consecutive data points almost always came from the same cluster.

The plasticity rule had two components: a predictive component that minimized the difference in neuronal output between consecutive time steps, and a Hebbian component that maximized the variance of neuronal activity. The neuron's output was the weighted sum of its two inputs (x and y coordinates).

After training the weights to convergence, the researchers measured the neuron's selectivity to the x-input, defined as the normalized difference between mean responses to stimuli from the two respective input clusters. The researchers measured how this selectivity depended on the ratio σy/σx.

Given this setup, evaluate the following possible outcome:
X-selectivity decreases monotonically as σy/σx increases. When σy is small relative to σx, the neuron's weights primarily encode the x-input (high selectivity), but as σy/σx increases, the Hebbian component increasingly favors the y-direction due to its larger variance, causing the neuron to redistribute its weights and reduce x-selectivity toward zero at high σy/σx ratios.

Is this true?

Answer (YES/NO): NO